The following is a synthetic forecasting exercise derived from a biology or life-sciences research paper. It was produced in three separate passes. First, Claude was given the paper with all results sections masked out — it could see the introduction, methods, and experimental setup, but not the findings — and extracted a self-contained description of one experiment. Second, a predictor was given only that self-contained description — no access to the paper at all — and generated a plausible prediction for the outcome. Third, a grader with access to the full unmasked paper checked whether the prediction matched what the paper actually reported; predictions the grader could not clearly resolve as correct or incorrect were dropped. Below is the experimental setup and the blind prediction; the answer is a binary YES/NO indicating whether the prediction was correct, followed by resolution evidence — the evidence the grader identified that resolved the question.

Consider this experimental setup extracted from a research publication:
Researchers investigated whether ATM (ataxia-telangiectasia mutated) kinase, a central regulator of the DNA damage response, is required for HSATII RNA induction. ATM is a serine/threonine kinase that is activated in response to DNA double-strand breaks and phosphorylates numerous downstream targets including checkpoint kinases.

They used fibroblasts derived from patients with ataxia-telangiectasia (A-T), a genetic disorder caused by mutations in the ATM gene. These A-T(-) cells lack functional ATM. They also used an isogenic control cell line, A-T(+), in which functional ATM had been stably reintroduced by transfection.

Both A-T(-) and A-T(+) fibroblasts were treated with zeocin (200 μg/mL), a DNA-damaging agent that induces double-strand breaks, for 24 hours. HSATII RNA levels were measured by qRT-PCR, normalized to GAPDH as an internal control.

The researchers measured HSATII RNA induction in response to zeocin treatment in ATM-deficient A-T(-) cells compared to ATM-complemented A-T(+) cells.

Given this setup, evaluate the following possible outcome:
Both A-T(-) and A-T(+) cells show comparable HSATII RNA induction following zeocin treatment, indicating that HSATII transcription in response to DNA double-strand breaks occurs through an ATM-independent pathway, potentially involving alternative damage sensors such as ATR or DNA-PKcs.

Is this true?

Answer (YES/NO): NO